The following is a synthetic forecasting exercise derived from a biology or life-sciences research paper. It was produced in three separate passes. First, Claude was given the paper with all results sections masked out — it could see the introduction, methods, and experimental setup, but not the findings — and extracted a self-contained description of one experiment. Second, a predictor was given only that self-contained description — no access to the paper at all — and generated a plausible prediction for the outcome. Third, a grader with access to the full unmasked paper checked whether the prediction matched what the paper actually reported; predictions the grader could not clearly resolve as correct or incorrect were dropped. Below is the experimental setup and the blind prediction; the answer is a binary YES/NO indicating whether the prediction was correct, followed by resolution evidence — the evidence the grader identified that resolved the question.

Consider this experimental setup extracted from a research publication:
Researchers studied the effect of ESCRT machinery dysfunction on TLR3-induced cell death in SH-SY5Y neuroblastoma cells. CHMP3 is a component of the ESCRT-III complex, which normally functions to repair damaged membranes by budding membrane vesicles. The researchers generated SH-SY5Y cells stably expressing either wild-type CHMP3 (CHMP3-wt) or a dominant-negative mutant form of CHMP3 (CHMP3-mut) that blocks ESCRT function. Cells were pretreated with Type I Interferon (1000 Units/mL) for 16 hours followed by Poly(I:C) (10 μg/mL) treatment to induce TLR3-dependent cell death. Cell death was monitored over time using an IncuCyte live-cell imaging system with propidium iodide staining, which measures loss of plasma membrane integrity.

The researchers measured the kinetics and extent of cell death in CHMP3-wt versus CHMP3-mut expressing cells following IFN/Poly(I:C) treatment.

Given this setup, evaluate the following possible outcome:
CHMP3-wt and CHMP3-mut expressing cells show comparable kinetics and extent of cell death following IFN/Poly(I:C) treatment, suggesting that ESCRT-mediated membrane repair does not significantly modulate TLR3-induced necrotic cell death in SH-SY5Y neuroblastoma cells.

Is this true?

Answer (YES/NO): NO